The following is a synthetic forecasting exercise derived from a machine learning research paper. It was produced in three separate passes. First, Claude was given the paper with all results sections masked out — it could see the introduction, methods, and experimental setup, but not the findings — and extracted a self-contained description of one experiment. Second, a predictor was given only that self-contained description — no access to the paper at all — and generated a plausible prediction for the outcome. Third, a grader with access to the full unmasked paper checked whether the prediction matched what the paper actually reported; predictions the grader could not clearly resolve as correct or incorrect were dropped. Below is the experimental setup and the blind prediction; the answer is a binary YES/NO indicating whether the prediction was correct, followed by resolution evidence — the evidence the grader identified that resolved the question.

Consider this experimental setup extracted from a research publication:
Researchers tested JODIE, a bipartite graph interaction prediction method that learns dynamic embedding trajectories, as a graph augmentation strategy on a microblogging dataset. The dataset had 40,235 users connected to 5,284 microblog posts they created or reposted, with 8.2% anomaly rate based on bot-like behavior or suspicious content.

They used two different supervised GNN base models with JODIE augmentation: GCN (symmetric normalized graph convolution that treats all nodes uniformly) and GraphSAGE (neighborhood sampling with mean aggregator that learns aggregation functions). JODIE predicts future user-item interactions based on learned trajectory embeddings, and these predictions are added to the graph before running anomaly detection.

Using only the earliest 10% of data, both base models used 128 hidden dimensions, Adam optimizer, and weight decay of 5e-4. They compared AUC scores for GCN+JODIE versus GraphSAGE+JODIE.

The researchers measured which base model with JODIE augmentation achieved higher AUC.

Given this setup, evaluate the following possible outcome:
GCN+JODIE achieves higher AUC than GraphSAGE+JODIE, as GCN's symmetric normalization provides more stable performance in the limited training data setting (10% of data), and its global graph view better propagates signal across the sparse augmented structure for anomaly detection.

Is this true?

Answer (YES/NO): NO